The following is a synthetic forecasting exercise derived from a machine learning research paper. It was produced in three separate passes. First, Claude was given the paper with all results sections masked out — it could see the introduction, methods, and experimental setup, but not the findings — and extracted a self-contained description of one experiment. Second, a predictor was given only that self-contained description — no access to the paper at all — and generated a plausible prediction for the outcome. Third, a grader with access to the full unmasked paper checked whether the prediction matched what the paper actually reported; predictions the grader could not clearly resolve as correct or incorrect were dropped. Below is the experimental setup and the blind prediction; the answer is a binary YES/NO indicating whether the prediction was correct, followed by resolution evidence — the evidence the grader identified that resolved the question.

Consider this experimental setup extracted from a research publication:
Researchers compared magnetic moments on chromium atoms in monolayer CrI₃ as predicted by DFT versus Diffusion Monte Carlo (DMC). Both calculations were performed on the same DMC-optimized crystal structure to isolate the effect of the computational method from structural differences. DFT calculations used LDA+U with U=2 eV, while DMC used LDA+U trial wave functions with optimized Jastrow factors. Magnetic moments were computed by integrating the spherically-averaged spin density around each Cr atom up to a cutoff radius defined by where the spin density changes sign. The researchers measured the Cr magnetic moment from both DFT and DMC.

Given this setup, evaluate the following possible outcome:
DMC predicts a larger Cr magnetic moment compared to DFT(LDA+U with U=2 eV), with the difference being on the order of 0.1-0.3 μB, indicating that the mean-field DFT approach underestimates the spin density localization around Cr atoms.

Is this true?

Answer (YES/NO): YES